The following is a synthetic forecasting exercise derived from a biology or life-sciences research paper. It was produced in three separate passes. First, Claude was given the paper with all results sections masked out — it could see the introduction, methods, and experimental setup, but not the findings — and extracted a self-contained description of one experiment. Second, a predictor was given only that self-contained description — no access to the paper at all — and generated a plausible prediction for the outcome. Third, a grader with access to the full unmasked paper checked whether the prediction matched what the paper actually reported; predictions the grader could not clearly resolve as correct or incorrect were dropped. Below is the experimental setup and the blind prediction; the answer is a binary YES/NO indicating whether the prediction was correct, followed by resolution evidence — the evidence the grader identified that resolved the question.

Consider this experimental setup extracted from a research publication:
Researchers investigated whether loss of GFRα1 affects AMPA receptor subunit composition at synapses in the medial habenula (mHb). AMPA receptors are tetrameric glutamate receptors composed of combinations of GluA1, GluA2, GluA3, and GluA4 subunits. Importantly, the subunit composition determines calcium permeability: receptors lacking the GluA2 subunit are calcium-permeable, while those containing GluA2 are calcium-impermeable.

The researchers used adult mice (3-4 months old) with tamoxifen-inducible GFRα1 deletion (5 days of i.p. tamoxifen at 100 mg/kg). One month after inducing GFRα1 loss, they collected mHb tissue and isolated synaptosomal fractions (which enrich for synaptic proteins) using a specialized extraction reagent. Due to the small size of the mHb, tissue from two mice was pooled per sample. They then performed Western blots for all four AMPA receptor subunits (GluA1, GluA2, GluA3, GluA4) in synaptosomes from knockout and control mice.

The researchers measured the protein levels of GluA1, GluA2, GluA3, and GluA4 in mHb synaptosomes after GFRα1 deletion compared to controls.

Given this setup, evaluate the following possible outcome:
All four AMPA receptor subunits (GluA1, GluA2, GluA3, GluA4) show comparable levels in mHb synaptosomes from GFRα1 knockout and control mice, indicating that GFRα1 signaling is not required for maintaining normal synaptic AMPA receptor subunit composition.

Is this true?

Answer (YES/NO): NO